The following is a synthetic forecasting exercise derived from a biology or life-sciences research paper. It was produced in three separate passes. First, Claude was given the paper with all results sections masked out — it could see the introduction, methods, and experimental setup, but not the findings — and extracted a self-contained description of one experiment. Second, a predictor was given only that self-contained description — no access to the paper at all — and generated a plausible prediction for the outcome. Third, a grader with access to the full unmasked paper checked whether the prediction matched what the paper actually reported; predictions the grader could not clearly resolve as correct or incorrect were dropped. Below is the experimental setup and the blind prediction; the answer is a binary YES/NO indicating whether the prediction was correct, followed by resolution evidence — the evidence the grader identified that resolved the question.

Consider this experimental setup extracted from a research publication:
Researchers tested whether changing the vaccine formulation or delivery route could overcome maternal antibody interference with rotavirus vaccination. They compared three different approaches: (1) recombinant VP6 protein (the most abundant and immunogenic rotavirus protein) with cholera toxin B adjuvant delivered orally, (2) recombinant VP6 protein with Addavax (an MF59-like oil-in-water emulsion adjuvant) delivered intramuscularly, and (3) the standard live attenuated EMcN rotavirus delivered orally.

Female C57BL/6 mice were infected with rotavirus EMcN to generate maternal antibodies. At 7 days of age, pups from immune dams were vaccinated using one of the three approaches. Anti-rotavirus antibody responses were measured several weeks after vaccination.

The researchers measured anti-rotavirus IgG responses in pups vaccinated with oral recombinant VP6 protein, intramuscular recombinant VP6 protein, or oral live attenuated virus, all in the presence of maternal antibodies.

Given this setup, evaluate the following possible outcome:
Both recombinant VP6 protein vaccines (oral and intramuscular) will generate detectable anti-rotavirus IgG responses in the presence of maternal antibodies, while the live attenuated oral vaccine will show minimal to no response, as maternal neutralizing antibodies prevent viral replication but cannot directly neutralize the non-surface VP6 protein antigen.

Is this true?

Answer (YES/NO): NO